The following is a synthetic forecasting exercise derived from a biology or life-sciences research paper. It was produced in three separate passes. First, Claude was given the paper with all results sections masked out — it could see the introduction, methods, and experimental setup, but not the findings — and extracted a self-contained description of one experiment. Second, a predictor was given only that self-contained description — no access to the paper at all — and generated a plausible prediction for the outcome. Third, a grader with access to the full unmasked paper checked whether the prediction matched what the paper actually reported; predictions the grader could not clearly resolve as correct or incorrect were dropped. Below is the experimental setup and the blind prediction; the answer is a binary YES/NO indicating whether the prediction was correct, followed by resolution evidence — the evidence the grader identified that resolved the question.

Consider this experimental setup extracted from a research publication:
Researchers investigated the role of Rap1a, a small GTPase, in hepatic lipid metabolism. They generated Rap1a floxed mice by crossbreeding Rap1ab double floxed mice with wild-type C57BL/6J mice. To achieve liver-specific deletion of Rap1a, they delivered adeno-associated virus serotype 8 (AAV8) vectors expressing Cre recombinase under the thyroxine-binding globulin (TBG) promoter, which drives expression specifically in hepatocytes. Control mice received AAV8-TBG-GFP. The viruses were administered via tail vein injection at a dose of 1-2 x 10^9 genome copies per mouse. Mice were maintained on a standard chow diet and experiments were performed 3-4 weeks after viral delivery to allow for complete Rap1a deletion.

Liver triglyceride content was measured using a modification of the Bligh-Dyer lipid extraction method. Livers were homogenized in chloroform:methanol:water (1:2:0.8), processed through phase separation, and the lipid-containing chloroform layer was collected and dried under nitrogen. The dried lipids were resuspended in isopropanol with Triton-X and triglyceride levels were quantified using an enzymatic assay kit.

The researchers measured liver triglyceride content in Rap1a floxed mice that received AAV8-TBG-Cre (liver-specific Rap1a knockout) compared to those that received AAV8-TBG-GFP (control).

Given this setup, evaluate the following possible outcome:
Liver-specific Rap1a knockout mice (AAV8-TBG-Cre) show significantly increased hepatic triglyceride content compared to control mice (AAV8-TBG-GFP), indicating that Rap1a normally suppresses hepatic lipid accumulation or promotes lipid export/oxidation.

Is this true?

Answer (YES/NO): YES